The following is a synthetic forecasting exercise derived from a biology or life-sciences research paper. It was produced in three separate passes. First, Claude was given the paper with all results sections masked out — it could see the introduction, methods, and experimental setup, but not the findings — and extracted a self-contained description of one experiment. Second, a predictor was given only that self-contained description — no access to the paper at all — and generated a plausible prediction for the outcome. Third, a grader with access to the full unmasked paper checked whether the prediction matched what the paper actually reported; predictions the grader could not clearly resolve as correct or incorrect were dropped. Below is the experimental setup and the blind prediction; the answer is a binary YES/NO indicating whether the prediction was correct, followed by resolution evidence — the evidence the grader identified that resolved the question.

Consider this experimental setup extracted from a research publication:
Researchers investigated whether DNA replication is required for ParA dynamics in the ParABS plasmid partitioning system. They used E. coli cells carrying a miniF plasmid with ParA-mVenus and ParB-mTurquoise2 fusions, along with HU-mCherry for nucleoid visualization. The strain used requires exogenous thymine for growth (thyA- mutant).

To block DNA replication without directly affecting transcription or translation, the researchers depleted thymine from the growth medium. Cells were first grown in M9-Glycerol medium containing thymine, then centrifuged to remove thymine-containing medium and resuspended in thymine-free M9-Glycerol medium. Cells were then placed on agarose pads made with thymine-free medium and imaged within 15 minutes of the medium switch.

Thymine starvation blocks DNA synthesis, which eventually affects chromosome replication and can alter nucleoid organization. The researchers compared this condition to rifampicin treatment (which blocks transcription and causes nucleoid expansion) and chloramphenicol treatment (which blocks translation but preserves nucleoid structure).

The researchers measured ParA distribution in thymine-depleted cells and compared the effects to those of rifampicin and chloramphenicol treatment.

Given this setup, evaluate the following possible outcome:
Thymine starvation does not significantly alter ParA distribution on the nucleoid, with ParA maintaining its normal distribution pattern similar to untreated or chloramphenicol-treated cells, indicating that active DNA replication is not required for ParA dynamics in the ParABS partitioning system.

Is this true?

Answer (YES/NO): NO